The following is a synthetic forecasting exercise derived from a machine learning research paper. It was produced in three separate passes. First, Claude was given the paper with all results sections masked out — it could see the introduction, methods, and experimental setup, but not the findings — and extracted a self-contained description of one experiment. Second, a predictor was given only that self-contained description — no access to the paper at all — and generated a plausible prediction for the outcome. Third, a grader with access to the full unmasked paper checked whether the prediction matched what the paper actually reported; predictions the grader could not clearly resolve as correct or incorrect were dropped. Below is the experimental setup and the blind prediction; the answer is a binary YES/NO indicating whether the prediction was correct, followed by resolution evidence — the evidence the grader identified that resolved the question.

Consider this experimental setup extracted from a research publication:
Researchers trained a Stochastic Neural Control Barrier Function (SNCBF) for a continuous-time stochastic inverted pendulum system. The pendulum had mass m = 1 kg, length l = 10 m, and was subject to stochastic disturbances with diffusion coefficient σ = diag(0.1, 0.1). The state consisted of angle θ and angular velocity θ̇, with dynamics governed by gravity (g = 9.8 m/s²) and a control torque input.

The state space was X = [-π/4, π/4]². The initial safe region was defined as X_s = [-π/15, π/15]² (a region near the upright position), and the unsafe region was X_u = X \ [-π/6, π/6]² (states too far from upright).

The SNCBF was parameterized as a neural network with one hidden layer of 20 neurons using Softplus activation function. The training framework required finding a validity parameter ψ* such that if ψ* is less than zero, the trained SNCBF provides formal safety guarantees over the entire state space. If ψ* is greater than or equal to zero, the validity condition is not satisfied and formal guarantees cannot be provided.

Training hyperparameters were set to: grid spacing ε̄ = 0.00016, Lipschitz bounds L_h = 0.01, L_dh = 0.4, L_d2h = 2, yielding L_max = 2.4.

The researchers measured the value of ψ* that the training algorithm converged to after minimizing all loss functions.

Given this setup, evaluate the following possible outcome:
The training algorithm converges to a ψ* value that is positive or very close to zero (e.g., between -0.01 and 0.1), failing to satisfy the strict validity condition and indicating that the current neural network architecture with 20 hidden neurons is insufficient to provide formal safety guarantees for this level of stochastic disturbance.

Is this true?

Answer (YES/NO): NO